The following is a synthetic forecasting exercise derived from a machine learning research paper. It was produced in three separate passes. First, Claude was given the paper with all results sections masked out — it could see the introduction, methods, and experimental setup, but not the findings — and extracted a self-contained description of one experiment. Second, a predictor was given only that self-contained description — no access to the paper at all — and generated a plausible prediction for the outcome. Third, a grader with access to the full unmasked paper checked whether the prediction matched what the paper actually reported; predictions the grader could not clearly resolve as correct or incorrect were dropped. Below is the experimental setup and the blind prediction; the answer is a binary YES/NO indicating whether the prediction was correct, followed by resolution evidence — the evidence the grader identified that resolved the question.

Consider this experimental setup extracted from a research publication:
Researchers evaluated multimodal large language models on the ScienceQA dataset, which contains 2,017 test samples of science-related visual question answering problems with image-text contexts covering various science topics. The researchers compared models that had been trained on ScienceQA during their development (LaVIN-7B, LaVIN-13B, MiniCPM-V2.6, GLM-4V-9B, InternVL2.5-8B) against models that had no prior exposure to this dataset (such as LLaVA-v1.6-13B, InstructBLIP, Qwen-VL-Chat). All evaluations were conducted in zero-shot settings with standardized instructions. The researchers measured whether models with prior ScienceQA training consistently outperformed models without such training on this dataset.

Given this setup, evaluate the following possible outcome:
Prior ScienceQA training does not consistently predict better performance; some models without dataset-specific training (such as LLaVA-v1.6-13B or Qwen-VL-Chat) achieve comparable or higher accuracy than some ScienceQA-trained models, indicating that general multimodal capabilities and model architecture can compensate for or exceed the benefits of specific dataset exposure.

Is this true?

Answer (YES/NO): NO